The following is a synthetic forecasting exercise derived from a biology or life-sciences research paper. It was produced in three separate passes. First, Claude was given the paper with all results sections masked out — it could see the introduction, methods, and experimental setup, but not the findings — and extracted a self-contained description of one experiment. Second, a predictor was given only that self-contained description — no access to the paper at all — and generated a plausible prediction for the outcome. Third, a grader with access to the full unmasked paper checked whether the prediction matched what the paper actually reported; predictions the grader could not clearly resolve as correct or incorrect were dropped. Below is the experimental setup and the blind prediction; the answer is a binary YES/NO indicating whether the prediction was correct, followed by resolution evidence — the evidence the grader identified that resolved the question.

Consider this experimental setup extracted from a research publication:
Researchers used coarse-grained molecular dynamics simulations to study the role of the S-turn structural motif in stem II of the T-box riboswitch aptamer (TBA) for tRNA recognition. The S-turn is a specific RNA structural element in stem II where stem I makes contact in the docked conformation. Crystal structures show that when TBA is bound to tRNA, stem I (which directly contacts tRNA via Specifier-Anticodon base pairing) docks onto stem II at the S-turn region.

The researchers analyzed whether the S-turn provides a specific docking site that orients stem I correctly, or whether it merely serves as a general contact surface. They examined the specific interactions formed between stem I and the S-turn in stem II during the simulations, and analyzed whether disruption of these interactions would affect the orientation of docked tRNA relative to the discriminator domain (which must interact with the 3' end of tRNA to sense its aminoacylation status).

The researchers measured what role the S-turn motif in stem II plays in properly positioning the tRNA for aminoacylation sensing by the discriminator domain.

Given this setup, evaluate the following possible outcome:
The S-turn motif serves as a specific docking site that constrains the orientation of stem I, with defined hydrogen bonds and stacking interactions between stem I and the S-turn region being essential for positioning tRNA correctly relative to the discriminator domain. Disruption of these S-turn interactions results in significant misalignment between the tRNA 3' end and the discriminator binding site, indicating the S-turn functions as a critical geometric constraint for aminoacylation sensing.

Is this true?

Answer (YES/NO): NO